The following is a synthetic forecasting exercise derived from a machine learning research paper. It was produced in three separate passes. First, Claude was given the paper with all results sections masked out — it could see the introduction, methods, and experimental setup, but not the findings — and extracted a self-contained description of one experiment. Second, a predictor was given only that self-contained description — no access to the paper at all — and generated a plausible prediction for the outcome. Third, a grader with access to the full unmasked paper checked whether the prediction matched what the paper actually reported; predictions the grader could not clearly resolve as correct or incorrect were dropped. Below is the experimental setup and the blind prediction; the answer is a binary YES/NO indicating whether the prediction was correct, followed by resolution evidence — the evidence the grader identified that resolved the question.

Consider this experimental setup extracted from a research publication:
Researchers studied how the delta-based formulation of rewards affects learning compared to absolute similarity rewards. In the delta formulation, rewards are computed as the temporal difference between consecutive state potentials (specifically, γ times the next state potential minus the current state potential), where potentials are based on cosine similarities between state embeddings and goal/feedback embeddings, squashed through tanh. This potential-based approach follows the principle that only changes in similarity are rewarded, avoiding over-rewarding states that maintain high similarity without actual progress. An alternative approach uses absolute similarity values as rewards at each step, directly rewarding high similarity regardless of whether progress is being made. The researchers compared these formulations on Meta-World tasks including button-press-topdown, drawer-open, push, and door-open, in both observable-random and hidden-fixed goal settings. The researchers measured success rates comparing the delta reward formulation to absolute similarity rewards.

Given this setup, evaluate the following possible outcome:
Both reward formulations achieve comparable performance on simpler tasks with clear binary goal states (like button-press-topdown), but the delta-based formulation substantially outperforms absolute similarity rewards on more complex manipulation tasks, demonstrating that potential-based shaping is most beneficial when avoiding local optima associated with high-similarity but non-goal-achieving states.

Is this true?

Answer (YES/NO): NO